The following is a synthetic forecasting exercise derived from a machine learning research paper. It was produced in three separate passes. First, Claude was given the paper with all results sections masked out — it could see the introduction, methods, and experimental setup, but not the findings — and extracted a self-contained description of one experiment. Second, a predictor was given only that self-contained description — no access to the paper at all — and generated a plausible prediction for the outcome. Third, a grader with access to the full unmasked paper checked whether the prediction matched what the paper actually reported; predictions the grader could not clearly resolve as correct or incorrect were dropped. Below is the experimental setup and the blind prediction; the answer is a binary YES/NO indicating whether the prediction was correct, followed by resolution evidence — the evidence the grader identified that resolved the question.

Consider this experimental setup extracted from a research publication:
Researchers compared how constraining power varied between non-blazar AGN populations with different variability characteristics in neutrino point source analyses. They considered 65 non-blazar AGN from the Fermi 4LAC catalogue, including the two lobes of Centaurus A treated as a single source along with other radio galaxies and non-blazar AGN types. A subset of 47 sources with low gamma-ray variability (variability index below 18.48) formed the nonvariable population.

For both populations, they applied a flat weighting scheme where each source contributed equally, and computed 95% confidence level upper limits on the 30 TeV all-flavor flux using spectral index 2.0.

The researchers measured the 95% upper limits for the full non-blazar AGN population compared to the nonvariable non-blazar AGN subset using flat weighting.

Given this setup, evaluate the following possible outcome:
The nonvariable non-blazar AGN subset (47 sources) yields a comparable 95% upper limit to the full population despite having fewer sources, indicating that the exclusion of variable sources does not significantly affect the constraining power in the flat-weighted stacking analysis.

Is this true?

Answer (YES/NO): NO